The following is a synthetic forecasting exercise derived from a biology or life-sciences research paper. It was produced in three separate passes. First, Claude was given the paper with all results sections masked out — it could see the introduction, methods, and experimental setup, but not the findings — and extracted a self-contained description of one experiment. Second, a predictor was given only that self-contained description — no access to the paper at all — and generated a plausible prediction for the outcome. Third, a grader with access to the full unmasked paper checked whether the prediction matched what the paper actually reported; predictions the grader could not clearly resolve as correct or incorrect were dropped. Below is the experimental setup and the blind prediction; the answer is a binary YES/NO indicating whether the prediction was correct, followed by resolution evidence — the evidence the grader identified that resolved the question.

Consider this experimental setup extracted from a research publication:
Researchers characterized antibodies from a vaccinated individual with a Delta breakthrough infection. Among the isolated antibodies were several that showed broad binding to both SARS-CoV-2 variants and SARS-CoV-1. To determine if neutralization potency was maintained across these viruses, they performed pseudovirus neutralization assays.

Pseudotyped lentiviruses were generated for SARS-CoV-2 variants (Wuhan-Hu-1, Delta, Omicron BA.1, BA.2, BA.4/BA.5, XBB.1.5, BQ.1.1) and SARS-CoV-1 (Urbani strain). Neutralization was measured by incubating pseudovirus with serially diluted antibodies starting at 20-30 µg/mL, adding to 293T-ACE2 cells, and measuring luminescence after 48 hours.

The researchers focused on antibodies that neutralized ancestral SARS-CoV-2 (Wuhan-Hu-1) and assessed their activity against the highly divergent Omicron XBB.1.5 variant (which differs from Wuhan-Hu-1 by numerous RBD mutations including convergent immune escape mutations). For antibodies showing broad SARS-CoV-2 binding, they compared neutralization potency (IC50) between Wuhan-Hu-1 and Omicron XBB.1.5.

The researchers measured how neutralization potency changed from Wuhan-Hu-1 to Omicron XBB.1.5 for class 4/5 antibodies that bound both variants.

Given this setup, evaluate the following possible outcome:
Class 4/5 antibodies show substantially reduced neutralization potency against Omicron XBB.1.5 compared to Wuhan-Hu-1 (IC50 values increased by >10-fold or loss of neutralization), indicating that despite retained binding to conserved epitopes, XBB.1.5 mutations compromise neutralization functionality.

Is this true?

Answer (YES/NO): NO